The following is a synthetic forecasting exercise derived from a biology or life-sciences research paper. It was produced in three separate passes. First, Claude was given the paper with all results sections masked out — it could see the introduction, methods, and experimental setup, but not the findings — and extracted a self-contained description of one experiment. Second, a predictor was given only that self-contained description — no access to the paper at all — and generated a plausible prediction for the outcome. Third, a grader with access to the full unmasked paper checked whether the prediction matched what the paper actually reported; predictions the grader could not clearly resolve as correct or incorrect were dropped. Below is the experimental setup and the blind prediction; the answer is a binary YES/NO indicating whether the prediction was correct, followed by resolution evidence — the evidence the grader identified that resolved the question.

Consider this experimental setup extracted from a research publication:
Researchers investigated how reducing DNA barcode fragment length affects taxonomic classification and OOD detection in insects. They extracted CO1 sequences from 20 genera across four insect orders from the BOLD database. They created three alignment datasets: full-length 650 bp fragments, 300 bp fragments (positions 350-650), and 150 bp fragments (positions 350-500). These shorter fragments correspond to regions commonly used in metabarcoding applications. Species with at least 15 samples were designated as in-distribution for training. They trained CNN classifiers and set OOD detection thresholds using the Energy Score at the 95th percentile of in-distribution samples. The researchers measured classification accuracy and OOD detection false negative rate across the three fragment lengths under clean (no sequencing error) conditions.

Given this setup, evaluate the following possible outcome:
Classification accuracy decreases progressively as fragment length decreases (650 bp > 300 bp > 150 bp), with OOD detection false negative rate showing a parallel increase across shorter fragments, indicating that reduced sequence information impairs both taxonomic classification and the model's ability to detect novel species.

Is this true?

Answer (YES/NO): NO